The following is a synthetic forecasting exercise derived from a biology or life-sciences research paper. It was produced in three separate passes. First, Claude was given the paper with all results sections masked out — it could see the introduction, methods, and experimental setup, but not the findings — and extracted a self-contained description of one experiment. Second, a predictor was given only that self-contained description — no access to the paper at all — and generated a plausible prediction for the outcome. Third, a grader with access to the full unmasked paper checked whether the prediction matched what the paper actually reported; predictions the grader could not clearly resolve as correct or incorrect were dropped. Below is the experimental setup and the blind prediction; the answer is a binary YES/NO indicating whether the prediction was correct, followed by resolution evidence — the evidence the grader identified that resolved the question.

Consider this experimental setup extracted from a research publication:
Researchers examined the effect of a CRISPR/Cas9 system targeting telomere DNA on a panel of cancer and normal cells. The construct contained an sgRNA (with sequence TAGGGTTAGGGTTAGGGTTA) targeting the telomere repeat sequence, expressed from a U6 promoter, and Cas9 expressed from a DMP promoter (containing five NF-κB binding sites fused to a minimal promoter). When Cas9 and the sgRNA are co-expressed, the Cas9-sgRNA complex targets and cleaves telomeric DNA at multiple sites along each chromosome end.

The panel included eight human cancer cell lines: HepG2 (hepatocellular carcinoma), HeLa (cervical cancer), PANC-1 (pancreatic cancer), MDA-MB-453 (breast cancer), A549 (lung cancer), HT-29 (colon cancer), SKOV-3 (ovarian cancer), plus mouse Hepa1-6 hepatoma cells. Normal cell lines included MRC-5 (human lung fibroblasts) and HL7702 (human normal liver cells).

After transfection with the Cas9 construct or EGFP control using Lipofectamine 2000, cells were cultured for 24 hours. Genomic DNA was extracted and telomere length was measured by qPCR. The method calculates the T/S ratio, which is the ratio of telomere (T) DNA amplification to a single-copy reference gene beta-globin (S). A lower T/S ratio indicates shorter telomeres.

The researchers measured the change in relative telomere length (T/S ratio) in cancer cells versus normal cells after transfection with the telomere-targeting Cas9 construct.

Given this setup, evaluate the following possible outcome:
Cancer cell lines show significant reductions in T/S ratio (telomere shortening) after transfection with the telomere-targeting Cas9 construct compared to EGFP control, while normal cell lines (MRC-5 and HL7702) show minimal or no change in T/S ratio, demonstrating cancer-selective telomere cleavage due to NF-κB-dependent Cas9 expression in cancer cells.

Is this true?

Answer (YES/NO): YES